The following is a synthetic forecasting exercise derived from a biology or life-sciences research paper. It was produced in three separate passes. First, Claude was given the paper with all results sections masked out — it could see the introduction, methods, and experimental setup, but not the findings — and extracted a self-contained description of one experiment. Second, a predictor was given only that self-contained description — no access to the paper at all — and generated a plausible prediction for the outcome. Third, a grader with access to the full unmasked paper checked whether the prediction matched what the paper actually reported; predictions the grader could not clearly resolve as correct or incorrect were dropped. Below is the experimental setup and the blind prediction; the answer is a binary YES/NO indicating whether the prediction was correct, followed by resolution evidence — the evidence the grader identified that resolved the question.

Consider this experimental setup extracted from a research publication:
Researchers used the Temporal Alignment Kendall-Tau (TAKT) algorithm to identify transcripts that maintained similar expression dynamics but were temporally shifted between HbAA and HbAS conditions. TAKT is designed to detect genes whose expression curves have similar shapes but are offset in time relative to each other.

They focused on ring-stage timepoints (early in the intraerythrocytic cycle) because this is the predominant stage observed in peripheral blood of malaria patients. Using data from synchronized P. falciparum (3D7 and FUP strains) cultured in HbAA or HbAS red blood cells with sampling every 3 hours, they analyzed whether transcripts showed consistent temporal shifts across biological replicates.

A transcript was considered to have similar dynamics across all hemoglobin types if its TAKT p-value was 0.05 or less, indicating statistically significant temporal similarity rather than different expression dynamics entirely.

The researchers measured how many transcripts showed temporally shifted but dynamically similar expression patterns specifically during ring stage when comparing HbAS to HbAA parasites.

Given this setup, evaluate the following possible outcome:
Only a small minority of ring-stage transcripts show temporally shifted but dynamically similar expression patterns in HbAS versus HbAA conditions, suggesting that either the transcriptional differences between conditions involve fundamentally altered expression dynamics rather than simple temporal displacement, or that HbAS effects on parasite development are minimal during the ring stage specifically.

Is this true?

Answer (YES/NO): YES